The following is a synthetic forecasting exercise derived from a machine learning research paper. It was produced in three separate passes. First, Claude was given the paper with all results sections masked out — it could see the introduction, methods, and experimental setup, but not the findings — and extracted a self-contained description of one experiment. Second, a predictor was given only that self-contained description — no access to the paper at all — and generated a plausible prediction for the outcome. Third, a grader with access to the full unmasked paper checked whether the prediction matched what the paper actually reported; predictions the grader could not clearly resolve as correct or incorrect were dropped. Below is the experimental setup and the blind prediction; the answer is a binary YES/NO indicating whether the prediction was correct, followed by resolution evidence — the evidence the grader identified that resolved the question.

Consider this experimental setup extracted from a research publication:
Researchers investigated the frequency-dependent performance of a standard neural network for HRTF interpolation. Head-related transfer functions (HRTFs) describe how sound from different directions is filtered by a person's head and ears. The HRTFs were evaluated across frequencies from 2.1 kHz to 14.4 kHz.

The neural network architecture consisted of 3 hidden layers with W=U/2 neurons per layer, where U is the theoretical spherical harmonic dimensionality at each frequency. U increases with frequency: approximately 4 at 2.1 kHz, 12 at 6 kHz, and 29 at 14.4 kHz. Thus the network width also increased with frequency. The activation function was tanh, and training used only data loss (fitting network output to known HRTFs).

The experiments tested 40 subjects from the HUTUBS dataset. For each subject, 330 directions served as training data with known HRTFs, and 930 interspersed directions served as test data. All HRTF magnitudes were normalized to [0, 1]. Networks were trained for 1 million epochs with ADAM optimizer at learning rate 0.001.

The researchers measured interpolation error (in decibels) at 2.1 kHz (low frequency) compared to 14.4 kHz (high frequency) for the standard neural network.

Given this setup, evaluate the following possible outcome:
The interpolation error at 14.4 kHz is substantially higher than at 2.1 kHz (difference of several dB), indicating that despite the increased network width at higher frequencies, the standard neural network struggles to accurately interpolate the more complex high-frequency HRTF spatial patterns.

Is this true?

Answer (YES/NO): YES